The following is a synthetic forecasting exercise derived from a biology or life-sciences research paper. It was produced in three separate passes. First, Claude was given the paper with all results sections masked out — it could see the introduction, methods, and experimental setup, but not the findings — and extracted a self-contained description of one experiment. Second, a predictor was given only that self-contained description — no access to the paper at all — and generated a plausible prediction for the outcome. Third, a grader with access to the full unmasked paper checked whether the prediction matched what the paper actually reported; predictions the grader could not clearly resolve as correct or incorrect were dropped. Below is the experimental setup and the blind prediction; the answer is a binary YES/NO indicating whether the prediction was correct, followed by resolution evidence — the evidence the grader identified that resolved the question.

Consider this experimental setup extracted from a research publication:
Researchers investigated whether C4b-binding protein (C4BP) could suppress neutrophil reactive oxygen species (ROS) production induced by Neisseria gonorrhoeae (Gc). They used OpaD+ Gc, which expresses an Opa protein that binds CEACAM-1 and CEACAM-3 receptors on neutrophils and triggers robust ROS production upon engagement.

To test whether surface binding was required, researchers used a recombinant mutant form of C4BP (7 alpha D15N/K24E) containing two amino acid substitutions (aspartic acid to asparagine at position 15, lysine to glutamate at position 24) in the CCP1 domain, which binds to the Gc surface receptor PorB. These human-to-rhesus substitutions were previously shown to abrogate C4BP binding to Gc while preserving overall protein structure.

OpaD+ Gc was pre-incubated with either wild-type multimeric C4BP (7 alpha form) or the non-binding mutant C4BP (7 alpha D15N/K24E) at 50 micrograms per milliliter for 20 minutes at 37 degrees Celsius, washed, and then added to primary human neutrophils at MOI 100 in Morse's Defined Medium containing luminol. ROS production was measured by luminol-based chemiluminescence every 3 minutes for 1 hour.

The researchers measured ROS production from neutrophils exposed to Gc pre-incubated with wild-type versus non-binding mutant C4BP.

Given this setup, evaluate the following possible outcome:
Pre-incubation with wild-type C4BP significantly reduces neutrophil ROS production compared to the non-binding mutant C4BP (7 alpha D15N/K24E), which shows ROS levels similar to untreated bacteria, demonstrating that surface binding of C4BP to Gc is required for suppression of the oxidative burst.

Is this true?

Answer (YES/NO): YES